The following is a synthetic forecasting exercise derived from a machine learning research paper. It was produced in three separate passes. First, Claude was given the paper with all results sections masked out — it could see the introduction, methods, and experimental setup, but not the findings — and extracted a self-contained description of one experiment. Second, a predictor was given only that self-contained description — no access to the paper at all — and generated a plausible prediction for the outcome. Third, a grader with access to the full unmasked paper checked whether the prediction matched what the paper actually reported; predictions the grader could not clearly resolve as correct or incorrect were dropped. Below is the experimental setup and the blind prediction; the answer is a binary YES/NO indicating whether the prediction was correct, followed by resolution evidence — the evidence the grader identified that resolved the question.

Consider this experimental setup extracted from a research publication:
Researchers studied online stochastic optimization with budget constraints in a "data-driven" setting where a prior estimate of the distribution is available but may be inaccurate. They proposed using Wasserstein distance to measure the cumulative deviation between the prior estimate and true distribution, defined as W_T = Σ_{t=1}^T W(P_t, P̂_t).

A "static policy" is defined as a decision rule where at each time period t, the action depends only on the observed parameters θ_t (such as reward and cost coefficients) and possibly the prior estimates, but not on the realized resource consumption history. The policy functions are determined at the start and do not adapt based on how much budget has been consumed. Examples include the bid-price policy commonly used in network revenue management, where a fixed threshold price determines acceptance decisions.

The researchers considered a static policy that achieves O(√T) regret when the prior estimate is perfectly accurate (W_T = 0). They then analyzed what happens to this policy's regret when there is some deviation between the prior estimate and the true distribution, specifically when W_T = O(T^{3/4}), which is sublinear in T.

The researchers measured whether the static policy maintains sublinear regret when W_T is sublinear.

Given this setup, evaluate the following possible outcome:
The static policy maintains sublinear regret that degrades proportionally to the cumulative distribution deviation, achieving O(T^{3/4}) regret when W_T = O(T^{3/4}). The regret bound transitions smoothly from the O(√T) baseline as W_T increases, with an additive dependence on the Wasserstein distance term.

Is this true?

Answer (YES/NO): NO